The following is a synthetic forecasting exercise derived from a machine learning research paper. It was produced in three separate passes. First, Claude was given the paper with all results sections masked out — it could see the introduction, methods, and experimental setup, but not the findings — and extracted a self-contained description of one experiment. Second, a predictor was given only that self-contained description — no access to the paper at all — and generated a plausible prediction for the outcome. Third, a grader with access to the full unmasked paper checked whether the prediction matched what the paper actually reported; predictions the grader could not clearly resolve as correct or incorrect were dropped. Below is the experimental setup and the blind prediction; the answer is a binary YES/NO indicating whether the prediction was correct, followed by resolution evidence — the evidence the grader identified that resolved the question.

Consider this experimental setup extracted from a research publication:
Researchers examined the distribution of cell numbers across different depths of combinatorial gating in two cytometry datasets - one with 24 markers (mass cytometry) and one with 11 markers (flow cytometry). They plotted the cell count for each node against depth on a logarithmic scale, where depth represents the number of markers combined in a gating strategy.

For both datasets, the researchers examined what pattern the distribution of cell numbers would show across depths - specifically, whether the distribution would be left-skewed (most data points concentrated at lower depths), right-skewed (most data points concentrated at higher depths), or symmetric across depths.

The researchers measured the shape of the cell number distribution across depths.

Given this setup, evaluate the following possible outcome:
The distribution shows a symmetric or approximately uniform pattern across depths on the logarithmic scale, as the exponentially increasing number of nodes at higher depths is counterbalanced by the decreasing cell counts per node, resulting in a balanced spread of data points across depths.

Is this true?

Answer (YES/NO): NO